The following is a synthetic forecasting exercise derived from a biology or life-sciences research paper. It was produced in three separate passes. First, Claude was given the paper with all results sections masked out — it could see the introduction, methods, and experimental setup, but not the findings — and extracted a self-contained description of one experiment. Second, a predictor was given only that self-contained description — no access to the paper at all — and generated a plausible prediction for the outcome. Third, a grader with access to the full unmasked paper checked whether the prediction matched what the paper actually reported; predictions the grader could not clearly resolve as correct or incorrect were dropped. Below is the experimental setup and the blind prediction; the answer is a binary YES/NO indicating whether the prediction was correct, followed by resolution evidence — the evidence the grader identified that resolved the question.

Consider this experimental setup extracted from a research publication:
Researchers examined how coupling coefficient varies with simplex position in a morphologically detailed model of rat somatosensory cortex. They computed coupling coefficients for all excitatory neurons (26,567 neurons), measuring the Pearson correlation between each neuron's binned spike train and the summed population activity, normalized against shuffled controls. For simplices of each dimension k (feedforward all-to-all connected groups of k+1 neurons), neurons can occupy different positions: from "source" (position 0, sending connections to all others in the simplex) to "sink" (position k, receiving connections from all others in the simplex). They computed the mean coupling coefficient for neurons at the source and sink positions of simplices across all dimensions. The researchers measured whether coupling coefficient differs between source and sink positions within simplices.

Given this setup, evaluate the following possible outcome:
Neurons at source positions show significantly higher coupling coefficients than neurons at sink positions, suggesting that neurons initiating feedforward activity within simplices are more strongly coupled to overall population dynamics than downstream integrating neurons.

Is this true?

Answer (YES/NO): NO